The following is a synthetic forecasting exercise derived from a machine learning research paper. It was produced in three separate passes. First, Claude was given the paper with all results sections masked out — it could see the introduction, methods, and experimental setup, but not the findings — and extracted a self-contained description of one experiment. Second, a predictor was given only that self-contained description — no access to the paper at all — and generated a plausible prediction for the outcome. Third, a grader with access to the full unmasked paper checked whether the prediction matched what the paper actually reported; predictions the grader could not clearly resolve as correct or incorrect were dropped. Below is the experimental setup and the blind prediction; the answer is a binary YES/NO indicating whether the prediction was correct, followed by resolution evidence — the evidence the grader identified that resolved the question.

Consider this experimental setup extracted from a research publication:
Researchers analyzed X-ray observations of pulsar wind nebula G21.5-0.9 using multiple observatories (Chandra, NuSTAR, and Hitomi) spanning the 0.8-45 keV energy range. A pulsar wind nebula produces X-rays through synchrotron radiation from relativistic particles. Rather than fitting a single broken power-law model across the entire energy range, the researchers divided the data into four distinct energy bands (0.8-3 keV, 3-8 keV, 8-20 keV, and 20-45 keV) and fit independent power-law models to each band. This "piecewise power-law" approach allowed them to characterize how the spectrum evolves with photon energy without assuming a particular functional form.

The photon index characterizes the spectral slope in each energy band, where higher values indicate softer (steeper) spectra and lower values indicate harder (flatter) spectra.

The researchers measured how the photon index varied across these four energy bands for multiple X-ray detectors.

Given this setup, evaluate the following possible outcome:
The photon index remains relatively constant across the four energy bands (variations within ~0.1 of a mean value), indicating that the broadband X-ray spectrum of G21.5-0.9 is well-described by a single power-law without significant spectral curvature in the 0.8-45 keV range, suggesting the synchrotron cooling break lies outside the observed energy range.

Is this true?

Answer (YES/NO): NO